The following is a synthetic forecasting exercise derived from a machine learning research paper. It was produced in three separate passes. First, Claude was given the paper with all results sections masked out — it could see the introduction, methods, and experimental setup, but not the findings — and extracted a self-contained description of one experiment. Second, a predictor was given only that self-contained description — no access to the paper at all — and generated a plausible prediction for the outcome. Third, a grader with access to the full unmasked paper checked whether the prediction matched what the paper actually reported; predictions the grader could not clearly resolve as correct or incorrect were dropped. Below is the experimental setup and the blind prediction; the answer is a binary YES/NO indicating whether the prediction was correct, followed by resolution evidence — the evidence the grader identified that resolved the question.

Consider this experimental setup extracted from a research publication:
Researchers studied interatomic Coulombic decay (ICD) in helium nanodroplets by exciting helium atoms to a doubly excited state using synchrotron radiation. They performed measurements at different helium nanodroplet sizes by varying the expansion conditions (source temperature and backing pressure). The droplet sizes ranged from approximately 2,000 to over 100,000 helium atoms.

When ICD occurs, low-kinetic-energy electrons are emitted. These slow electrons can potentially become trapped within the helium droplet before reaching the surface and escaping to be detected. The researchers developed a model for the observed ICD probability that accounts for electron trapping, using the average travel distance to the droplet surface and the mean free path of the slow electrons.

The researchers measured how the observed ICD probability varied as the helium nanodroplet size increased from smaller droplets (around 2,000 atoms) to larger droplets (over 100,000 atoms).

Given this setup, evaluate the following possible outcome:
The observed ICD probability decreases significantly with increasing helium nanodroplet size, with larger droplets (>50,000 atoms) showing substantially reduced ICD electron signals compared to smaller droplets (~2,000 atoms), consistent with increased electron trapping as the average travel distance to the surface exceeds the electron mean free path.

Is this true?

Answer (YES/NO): YES